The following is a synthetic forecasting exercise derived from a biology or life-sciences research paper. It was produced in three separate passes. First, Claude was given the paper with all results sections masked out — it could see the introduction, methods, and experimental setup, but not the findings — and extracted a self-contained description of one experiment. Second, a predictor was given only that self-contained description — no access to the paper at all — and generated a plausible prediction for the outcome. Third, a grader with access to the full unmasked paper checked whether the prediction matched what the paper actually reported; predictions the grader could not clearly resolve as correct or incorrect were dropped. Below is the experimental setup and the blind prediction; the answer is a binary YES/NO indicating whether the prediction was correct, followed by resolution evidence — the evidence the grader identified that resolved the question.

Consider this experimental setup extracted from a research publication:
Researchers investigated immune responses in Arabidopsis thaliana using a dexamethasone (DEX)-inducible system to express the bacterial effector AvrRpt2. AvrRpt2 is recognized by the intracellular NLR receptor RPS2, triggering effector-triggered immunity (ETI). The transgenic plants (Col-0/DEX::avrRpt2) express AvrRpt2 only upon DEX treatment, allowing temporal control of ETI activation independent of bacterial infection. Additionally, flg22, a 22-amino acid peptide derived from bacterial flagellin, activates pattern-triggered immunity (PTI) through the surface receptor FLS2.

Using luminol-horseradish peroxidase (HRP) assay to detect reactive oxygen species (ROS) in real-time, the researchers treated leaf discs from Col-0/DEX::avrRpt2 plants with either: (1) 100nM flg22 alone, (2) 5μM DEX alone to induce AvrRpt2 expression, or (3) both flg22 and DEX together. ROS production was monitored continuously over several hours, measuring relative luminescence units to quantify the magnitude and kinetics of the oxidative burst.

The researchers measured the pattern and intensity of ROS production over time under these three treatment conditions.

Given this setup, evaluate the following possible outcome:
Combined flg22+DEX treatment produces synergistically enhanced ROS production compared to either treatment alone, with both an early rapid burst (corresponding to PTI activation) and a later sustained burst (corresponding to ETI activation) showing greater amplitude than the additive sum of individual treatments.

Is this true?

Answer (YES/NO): NO